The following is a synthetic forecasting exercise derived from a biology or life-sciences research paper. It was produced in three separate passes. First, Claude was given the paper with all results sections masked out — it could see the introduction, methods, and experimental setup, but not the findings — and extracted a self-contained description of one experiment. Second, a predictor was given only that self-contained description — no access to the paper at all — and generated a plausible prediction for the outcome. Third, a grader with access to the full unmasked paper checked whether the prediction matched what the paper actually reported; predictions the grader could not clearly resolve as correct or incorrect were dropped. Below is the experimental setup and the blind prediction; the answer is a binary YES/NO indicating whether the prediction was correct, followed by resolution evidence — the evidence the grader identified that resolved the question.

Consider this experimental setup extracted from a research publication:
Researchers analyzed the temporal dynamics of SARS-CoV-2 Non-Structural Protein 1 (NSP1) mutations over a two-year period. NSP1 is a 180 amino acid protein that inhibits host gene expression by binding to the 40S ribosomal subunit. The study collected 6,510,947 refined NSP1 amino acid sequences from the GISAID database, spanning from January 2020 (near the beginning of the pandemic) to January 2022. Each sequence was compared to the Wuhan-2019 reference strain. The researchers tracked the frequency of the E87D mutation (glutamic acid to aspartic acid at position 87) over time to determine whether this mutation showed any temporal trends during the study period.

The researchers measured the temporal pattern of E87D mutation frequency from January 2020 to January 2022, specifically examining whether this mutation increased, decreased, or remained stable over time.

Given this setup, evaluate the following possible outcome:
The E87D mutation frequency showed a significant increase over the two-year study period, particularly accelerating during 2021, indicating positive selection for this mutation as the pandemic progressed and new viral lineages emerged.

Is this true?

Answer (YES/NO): YES